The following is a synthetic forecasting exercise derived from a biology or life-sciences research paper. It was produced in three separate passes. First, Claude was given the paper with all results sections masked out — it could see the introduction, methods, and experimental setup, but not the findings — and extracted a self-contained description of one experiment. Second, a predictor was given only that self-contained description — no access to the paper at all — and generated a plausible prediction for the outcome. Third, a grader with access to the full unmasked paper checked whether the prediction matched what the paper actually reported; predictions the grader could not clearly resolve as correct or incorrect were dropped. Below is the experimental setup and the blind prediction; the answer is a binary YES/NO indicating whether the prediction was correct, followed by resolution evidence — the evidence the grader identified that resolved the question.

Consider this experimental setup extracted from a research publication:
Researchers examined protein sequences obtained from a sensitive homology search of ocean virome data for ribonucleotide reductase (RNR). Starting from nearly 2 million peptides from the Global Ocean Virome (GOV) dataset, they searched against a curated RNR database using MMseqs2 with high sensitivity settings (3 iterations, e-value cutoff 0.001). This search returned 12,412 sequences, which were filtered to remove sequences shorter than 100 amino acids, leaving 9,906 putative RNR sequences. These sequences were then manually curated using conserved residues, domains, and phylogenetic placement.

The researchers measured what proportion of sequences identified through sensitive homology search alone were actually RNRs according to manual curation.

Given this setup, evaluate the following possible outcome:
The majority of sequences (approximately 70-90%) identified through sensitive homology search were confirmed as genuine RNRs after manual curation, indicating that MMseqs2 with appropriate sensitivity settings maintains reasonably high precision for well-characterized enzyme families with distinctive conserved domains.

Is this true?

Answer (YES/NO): NO